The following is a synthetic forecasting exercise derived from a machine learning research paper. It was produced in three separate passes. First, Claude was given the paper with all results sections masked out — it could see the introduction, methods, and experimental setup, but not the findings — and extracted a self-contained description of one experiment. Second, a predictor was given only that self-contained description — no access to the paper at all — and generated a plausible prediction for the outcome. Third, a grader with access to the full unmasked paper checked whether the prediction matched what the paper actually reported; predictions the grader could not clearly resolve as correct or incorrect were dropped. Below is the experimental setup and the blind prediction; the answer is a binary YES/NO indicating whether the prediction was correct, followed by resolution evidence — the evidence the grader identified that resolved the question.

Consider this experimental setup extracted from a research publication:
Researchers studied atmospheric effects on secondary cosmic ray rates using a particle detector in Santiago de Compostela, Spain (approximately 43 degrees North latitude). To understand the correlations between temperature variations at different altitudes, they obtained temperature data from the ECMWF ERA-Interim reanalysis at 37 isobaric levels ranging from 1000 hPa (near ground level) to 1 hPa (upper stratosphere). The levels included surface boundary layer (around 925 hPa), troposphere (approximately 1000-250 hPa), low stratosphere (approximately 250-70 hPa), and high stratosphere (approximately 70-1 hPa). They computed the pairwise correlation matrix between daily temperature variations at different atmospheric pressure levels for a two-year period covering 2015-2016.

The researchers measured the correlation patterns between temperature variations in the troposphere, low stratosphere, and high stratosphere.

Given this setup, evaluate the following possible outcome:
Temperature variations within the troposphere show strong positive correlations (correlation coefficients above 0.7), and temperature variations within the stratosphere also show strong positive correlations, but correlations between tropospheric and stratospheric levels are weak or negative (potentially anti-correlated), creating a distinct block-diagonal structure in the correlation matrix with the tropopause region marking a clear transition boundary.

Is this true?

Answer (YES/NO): NO